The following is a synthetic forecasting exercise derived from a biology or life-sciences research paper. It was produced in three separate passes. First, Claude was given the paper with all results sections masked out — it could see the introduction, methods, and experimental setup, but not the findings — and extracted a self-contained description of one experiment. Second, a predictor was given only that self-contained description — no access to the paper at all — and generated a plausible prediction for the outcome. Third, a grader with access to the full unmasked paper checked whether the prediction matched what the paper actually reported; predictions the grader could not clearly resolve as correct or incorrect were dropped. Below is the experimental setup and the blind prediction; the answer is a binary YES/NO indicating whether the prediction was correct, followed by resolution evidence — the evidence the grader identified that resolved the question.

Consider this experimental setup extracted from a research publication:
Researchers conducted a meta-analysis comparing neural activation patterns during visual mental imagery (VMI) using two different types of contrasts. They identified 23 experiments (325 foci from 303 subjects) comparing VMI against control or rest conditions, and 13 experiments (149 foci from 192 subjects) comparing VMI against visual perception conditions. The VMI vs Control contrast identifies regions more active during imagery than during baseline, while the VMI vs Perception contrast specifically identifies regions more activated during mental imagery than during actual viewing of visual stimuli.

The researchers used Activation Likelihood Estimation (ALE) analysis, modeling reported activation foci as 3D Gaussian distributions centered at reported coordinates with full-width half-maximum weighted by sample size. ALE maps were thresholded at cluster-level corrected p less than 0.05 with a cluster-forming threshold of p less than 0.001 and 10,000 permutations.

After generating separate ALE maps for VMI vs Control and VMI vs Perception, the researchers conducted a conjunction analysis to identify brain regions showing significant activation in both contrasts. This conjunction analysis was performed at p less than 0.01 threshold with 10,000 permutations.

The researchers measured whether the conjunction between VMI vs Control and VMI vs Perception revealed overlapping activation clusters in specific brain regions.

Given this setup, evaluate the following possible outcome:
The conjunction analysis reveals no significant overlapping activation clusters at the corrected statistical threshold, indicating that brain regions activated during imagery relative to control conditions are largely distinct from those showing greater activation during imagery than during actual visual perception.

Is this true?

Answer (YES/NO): NO